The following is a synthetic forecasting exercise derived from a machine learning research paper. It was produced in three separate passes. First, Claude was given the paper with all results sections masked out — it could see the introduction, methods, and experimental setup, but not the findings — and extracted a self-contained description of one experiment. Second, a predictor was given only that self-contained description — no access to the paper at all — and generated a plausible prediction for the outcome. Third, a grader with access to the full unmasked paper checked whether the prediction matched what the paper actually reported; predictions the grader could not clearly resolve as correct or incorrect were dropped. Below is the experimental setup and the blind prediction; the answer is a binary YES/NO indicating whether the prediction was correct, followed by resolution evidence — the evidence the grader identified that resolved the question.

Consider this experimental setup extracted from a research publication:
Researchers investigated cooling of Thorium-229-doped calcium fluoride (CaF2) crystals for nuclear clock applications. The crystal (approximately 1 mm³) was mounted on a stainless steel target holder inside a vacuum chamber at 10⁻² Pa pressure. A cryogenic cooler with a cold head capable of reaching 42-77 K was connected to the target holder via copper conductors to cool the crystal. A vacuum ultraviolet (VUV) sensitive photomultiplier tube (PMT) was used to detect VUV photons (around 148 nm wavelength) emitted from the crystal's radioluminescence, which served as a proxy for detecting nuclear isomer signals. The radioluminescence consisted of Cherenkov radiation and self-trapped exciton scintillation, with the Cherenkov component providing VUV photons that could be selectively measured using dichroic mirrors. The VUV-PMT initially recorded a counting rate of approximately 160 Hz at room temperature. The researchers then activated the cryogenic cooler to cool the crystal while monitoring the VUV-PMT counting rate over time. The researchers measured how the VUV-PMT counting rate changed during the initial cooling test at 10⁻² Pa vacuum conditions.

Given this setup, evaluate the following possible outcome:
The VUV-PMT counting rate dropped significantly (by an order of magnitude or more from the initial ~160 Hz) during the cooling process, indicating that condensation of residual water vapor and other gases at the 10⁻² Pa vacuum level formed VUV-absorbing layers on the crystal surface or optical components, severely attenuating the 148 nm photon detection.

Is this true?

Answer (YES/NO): YES